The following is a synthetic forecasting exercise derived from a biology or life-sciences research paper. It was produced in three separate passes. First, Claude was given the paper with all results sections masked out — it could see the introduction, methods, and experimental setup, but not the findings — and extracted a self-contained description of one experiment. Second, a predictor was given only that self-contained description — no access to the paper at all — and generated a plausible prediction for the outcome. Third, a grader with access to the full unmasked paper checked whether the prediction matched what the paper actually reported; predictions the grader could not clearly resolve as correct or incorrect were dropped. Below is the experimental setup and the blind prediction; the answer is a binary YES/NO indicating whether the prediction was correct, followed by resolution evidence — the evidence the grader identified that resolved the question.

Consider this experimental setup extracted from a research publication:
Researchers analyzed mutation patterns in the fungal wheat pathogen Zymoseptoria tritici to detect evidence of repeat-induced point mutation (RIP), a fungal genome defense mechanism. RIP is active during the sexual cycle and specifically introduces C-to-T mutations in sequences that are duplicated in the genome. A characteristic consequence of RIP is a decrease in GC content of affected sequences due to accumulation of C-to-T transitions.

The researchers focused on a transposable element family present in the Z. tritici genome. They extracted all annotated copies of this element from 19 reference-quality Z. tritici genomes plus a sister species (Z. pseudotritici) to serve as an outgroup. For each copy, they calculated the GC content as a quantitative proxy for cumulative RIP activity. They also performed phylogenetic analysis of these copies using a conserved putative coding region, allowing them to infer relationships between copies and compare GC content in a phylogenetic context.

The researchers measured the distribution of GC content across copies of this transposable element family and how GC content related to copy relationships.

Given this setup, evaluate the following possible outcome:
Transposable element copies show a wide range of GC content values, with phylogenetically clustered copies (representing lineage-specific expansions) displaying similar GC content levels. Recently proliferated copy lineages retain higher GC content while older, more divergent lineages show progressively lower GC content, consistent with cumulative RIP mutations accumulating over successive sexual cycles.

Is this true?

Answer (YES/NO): YES